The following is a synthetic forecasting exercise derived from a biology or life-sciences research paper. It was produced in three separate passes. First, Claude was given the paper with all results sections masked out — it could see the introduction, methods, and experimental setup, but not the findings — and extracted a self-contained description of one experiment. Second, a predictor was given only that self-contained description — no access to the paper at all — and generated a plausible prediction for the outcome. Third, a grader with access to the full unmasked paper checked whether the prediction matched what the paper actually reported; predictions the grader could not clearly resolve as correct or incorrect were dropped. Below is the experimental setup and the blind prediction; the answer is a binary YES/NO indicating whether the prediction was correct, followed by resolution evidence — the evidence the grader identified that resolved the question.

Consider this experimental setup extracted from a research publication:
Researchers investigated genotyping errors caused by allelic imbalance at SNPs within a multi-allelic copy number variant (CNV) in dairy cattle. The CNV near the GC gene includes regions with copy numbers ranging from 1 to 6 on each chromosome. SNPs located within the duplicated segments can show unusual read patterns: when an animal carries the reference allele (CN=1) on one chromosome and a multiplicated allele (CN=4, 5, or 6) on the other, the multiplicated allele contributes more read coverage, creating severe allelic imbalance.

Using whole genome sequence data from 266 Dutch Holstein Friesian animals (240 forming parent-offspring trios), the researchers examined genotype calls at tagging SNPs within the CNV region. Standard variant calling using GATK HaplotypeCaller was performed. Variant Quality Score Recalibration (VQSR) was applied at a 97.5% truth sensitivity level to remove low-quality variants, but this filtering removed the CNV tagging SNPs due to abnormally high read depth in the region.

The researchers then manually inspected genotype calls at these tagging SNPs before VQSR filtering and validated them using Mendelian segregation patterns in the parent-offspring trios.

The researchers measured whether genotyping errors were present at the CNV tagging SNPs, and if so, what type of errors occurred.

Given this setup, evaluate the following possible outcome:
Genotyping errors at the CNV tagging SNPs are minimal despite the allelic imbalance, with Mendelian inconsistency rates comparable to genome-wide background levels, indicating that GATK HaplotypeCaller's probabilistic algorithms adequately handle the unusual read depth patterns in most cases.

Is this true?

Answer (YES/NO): NO